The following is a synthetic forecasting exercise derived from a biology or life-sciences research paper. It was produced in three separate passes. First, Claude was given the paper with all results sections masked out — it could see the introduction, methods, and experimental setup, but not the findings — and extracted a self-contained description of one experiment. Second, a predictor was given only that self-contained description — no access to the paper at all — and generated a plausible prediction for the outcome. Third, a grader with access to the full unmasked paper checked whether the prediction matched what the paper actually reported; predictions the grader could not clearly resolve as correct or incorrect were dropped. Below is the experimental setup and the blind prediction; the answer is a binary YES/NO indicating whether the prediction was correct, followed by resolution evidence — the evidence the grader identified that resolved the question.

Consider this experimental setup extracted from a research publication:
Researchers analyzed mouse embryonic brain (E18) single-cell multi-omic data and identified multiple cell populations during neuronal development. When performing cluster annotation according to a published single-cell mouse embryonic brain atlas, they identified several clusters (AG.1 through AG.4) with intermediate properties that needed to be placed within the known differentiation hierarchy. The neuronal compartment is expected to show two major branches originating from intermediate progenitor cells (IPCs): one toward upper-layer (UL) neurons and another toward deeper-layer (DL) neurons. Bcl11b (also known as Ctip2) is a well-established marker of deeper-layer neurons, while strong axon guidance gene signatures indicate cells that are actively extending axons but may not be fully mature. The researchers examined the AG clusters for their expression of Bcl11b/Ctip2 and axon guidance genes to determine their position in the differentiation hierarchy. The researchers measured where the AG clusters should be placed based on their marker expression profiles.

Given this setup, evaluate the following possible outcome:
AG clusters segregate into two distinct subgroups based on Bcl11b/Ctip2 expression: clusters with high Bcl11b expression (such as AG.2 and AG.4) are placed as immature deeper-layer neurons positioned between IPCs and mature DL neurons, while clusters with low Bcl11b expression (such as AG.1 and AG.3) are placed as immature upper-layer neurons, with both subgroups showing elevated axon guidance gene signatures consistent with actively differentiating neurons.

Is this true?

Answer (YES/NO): NO